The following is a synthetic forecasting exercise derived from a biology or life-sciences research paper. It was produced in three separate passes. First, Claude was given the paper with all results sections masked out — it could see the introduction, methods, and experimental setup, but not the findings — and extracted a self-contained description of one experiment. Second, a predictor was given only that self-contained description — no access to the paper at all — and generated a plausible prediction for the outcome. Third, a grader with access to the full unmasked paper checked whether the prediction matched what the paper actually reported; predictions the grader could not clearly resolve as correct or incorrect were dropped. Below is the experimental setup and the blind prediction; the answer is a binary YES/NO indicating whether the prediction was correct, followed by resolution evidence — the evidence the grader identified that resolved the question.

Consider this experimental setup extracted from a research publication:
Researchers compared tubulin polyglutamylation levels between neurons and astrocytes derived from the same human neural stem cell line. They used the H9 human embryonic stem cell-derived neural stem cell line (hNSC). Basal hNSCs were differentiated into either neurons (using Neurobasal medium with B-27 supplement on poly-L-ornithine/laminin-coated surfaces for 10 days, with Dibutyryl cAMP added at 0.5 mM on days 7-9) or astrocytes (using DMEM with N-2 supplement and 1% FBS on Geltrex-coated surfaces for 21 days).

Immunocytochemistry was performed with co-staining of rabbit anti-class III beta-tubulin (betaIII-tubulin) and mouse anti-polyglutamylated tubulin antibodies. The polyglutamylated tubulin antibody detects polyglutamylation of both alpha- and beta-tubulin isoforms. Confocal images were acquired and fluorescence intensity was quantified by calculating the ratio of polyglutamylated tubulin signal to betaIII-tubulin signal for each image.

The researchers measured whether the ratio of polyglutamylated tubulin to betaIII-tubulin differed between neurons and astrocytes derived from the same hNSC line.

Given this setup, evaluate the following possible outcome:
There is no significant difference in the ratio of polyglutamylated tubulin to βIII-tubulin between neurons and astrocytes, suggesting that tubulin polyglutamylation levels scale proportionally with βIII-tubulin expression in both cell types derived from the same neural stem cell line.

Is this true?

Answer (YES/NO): YES